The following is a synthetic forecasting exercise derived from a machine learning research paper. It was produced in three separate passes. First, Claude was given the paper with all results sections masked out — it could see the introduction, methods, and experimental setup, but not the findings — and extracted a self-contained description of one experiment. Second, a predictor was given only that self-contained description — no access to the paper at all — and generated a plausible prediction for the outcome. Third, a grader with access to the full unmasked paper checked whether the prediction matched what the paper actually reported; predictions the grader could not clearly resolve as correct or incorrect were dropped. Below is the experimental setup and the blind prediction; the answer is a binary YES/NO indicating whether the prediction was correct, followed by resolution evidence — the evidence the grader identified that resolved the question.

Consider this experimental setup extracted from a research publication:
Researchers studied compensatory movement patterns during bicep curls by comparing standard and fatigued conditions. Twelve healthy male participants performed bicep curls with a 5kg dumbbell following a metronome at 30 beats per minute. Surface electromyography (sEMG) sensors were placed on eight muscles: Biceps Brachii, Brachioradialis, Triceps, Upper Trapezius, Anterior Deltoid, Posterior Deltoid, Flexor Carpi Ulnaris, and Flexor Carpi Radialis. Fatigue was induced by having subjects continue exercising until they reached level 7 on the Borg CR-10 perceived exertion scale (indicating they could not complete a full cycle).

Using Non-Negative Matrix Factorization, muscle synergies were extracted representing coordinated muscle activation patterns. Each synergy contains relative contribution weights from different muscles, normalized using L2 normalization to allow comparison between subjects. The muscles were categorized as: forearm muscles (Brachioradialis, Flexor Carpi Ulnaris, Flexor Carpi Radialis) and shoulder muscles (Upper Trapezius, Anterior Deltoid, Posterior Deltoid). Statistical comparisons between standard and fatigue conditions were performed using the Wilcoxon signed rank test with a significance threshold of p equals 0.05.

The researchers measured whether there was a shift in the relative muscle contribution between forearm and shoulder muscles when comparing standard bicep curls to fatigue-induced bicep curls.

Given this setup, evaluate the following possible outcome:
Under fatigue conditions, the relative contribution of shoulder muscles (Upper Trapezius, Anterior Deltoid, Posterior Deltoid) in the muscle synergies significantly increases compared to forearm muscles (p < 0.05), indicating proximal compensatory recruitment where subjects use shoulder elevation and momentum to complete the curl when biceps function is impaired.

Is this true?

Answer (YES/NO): NO